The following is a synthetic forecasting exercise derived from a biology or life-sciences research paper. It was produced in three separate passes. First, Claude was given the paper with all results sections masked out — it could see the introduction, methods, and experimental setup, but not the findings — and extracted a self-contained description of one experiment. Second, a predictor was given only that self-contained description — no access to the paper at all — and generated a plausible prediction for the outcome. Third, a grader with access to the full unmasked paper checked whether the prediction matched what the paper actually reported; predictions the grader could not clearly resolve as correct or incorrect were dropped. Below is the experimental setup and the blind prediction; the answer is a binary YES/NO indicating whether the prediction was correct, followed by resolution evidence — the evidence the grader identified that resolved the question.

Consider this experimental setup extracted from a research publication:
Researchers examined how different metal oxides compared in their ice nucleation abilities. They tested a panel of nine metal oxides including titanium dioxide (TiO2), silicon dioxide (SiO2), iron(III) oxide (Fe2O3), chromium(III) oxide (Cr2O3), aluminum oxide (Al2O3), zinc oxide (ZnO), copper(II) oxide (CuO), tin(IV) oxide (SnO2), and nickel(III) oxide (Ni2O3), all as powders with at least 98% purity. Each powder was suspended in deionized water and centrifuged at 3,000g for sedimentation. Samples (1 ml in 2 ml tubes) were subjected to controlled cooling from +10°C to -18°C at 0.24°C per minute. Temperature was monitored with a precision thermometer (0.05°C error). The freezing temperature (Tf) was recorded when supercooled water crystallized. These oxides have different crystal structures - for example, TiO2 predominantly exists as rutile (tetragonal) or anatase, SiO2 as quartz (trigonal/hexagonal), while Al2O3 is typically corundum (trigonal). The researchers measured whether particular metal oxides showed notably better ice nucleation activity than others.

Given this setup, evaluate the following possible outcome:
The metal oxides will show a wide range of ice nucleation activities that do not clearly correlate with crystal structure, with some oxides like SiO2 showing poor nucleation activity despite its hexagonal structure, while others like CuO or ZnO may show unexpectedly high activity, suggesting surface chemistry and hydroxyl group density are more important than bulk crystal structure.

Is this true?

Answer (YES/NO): YES